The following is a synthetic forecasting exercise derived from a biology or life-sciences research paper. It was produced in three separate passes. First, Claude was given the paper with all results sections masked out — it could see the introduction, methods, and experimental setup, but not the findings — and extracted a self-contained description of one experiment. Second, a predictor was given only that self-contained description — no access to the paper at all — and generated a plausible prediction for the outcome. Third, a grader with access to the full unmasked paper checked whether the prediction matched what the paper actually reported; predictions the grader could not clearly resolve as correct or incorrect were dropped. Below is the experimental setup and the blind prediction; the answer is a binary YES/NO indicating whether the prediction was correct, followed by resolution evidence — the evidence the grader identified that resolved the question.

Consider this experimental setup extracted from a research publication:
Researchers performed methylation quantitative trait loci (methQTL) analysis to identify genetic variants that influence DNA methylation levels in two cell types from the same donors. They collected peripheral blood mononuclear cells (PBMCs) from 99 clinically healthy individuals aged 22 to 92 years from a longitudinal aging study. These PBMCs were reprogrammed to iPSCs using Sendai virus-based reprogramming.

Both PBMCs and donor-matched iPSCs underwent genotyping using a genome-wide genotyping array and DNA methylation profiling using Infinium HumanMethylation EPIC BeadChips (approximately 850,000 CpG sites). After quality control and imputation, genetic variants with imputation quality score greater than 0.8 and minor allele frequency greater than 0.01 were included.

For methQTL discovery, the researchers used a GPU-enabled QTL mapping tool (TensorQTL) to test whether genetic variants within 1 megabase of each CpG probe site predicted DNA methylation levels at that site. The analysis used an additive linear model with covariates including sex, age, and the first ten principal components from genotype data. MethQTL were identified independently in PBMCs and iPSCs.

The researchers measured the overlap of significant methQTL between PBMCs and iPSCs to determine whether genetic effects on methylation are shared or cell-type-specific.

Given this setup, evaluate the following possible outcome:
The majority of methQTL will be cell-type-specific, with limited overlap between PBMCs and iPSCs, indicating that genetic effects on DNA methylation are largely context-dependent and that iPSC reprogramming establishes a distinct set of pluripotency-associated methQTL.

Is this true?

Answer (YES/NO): YES